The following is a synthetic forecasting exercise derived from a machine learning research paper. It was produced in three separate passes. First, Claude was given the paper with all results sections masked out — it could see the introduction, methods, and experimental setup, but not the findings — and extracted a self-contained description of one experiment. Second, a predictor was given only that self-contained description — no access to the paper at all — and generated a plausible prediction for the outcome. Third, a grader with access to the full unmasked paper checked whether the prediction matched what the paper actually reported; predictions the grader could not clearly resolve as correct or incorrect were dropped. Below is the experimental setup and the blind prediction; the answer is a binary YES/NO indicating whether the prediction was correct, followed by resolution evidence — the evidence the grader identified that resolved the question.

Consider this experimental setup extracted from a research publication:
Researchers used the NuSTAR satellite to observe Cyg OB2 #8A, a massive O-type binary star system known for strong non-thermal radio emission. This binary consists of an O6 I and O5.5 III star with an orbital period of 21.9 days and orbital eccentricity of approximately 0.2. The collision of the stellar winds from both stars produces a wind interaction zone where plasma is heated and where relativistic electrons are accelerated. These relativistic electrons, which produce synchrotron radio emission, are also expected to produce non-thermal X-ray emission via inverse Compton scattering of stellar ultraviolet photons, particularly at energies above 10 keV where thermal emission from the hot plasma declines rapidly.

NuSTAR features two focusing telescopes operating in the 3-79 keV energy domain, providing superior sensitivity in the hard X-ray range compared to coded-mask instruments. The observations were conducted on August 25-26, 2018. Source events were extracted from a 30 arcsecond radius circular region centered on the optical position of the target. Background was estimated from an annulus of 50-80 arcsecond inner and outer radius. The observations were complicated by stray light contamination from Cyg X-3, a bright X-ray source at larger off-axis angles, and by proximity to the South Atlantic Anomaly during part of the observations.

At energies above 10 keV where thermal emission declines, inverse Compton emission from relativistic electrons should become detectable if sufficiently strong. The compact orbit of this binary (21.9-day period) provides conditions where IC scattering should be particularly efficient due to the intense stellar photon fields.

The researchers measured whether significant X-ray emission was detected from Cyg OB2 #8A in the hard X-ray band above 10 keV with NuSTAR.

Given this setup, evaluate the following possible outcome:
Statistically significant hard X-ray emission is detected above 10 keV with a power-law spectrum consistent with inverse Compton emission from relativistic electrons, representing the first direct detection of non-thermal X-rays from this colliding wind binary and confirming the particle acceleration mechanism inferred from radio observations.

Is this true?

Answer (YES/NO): NO